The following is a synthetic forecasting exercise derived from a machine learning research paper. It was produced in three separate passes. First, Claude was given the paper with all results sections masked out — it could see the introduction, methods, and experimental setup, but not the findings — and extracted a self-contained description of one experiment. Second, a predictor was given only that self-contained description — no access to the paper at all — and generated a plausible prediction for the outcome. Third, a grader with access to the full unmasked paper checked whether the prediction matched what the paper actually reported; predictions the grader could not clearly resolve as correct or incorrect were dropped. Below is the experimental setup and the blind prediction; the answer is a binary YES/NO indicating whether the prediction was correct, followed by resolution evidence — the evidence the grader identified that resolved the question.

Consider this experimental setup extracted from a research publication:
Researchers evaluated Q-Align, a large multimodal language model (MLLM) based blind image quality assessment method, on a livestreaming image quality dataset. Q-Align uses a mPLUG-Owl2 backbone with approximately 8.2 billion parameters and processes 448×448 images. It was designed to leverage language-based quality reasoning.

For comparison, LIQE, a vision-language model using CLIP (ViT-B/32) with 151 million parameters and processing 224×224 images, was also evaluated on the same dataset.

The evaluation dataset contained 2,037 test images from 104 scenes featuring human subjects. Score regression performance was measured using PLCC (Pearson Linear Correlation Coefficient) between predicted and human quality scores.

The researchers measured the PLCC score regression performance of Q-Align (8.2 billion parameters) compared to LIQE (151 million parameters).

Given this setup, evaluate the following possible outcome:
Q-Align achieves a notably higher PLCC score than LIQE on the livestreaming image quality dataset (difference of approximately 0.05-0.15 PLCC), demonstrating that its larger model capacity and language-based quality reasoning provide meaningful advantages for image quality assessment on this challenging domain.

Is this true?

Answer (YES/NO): NO